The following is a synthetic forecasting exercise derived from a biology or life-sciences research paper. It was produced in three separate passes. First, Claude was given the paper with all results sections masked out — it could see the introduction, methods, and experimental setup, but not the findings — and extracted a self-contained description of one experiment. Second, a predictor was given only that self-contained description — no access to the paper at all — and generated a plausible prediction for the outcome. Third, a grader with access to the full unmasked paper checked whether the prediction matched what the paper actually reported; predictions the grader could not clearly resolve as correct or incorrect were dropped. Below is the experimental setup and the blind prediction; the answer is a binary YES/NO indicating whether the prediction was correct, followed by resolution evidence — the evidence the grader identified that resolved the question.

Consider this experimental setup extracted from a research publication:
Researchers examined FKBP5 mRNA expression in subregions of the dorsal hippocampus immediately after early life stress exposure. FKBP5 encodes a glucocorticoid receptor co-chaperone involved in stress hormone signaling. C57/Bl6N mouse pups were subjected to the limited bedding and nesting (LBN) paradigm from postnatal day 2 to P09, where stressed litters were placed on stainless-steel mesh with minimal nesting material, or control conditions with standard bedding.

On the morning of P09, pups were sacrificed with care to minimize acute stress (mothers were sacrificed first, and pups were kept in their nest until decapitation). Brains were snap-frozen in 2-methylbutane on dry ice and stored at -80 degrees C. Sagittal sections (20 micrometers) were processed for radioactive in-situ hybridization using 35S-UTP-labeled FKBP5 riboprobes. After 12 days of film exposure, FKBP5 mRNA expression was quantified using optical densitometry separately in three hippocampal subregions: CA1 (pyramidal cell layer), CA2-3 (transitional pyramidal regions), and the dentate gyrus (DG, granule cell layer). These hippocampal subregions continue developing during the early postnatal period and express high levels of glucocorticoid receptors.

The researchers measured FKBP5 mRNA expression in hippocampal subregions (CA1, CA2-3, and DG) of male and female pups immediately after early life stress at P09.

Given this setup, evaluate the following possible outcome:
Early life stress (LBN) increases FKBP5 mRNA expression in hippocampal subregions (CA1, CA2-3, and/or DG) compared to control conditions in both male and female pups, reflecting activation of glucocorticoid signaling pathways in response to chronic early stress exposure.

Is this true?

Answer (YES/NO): NO